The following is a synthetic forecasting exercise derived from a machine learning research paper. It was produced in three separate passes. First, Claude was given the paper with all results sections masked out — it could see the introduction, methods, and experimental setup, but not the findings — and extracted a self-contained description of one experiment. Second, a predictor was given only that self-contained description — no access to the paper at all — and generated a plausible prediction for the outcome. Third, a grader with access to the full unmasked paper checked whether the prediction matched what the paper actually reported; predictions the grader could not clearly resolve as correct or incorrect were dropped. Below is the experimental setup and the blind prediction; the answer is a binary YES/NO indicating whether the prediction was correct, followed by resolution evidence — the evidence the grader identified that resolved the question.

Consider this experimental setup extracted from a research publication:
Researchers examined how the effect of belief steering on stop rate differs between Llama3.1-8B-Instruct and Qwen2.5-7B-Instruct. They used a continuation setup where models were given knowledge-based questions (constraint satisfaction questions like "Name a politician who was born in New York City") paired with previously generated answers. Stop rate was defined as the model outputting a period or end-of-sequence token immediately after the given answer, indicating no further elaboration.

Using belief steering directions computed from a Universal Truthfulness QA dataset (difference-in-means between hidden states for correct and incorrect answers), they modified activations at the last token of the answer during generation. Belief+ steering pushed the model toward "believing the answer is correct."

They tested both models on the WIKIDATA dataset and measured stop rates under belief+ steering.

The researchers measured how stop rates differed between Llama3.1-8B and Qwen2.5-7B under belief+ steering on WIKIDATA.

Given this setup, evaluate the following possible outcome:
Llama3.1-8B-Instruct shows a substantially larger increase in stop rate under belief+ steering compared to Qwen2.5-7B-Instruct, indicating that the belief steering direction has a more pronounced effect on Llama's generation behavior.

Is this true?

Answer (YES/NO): NO